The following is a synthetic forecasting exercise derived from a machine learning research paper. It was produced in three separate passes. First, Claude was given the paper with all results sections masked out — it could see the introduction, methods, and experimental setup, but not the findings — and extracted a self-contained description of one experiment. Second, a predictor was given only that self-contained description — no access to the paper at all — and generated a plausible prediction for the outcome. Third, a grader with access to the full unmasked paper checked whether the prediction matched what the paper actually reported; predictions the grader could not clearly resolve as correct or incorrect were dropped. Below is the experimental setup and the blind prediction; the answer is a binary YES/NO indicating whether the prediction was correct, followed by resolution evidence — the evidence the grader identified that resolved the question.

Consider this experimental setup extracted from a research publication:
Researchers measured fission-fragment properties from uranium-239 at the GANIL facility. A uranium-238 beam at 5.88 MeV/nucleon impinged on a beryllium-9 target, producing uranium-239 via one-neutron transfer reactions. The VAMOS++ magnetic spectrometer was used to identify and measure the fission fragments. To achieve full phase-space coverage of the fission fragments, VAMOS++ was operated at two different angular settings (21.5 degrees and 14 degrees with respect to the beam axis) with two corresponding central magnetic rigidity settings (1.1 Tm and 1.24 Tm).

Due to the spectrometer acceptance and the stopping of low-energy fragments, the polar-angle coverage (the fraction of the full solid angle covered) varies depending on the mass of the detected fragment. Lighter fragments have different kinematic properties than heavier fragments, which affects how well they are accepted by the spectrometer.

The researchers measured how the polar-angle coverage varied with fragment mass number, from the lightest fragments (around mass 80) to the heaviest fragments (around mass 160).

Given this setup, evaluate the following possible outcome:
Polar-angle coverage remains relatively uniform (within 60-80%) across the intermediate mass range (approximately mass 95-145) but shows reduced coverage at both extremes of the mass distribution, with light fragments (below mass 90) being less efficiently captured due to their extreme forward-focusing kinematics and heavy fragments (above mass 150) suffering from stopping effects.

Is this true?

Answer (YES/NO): NO